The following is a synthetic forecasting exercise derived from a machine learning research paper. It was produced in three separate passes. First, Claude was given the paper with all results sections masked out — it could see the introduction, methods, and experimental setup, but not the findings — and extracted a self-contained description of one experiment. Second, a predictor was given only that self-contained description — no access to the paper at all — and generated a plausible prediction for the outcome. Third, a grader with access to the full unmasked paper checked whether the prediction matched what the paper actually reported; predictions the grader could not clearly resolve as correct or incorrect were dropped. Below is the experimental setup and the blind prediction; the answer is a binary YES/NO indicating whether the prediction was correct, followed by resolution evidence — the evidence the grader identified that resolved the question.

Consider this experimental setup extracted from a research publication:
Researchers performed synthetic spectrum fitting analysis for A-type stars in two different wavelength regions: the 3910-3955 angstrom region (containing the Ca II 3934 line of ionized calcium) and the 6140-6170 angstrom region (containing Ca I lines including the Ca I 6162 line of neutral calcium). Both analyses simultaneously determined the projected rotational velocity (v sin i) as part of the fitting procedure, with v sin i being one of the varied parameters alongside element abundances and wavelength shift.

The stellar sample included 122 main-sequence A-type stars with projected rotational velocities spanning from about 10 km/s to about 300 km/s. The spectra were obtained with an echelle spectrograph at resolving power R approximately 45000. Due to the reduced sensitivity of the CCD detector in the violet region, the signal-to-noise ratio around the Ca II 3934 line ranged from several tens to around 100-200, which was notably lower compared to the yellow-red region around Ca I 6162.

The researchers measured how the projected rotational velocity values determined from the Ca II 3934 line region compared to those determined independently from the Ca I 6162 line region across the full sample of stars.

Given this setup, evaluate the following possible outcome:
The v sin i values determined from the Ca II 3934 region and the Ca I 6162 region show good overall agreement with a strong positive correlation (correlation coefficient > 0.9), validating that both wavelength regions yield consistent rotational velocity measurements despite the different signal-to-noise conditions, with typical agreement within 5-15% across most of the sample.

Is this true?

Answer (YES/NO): NO